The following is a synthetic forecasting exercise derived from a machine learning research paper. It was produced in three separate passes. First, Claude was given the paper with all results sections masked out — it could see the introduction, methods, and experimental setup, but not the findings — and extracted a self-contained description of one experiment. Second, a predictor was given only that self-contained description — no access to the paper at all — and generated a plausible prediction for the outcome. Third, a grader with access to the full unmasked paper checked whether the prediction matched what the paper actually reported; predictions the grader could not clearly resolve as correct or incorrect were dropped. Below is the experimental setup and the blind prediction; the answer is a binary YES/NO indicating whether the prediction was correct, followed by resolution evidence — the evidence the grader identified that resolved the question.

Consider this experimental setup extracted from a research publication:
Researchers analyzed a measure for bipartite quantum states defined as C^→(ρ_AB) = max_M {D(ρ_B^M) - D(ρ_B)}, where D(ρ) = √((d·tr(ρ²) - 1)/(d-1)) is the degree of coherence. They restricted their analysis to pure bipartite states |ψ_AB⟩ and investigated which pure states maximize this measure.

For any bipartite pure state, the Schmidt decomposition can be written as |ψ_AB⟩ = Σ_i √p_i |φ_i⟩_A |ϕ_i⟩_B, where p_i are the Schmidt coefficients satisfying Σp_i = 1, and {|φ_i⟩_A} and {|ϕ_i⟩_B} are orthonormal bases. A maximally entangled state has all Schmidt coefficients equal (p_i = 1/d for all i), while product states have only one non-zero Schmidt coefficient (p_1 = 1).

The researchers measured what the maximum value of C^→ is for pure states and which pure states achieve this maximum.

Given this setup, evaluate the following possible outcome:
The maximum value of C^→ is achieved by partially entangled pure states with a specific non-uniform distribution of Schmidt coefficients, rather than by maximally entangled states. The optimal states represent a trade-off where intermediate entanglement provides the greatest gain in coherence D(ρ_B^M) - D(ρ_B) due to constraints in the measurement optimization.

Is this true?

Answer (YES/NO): NO